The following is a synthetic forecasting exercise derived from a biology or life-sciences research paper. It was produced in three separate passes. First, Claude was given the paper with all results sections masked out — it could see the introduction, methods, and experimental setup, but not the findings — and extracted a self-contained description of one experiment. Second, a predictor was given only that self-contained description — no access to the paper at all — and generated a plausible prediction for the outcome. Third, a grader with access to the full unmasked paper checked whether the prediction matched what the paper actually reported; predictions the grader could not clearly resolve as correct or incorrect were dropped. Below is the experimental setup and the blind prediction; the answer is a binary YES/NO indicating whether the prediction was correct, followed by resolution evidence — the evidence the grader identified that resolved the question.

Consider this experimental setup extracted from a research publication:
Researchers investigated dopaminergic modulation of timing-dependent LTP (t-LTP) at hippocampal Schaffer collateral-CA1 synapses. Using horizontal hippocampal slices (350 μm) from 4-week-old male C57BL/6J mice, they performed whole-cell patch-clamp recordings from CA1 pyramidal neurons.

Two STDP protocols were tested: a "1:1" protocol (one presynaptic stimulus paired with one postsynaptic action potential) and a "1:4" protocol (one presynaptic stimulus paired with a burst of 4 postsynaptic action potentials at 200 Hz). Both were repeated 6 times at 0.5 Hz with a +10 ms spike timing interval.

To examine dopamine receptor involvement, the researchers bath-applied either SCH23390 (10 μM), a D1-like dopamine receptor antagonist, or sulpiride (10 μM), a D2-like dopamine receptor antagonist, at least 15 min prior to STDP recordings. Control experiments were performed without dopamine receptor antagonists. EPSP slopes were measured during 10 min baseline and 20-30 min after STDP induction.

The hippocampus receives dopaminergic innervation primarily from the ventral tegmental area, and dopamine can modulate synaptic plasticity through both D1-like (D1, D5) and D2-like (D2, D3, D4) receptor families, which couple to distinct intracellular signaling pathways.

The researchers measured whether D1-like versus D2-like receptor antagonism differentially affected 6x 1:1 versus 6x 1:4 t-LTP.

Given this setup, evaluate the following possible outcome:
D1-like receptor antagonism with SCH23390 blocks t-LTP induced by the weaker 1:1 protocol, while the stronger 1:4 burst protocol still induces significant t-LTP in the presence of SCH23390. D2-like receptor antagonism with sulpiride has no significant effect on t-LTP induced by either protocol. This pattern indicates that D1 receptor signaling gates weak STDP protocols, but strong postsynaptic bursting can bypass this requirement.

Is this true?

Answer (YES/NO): NO